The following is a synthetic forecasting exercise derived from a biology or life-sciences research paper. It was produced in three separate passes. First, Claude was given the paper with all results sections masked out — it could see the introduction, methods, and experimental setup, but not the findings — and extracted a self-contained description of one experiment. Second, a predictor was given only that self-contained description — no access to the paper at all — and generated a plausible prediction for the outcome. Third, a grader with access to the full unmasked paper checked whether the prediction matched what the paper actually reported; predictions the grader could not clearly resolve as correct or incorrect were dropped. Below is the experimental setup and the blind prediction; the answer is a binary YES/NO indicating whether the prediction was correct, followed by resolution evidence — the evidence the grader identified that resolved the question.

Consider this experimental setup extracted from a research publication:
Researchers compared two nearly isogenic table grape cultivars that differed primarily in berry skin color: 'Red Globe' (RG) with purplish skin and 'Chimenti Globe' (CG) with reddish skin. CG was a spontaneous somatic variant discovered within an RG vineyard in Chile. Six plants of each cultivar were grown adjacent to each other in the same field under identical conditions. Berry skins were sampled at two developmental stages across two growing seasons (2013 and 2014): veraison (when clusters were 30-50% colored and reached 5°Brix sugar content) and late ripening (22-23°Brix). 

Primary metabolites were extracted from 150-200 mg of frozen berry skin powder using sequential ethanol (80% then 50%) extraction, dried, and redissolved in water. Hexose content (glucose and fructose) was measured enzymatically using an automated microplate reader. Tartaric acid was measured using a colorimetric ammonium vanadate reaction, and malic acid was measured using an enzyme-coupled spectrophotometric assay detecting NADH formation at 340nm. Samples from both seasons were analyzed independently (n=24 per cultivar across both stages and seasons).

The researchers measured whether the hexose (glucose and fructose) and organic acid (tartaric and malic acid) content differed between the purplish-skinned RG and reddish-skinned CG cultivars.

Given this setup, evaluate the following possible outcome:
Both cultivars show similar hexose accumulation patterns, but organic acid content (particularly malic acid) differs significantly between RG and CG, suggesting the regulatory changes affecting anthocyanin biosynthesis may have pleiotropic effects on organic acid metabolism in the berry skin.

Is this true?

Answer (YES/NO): NO